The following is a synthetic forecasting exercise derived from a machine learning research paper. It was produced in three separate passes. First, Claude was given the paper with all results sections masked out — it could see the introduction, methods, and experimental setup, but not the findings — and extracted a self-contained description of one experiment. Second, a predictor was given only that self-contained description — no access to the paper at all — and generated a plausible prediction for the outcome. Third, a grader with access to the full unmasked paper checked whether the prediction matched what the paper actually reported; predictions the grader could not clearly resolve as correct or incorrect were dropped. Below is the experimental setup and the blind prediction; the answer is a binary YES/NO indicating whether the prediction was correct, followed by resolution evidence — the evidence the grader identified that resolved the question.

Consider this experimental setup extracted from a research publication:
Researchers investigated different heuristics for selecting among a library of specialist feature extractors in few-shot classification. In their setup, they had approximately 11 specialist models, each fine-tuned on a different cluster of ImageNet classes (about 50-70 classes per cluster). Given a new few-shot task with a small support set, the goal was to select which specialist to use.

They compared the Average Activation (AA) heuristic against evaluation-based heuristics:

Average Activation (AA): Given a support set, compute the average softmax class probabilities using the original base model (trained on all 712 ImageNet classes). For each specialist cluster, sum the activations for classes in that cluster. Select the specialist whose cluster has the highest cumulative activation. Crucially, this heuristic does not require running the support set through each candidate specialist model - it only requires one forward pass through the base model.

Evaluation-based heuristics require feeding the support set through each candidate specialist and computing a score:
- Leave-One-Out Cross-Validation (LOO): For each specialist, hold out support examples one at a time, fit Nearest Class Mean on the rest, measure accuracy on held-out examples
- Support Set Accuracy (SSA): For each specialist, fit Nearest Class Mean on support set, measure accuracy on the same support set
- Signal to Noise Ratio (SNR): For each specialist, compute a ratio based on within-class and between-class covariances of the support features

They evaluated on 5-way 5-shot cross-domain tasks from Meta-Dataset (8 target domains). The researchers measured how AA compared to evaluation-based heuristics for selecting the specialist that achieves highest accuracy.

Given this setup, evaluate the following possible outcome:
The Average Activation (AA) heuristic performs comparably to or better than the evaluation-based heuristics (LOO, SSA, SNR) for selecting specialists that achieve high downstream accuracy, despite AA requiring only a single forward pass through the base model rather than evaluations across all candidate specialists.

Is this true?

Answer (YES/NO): NO